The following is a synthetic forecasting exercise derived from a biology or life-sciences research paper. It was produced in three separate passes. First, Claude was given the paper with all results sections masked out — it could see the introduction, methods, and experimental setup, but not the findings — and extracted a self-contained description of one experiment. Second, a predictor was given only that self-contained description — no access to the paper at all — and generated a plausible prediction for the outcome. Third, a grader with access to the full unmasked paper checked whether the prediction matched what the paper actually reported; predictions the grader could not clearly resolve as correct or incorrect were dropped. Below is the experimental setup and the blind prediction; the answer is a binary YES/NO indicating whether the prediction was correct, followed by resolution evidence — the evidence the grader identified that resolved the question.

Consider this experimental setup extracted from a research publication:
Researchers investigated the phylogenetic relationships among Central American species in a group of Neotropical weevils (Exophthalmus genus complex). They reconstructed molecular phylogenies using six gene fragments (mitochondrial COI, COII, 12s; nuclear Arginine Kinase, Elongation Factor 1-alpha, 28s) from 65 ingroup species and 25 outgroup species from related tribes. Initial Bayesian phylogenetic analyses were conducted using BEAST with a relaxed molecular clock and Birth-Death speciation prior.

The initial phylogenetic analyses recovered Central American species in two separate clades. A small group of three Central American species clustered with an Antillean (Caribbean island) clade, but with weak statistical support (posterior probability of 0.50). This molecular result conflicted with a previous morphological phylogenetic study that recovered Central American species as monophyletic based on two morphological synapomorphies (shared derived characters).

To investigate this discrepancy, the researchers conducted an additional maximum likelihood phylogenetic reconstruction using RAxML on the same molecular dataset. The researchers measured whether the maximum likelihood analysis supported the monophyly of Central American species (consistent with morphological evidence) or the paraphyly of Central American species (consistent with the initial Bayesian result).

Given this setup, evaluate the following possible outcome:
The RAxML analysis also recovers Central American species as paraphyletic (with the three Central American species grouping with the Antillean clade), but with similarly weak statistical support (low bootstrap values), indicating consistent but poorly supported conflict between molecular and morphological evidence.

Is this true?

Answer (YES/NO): NO